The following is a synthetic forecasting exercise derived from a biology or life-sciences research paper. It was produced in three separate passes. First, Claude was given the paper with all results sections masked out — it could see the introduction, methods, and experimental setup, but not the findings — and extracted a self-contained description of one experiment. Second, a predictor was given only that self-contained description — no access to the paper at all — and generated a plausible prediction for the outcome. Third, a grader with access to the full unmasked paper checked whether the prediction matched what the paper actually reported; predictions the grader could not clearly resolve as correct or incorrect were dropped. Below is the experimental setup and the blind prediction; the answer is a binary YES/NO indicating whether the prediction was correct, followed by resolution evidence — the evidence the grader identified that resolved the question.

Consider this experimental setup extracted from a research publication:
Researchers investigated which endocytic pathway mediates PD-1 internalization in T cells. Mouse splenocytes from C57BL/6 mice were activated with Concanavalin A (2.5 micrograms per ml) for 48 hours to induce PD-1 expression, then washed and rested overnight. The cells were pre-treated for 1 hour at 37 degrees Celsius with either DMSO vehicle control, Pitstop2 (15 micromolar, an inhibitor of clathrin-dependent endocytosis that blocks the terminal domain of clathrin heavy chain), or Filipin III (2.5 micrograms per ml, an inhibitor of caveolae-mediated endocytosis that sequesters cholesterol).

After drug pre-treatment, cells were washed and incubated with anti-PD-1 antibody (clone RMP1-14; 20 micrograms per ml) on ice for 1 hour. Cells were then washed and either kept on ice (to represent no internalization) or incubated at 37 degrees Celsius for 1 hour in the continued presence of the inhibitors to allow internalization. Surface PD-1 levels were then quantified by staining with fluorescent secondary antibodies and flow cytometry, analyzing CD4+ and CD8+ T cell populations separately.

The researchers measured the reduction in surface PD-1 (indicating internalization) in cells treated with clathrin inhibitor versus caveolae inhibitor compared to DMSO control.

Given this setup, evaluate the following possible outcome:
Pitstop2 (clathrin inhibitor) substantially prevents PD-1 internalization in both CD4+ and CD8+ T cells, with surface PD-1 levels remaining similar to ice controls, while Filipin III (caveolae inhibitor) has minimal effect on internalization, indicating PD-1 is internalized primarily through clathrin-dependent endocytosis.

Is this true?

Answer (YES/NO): NO